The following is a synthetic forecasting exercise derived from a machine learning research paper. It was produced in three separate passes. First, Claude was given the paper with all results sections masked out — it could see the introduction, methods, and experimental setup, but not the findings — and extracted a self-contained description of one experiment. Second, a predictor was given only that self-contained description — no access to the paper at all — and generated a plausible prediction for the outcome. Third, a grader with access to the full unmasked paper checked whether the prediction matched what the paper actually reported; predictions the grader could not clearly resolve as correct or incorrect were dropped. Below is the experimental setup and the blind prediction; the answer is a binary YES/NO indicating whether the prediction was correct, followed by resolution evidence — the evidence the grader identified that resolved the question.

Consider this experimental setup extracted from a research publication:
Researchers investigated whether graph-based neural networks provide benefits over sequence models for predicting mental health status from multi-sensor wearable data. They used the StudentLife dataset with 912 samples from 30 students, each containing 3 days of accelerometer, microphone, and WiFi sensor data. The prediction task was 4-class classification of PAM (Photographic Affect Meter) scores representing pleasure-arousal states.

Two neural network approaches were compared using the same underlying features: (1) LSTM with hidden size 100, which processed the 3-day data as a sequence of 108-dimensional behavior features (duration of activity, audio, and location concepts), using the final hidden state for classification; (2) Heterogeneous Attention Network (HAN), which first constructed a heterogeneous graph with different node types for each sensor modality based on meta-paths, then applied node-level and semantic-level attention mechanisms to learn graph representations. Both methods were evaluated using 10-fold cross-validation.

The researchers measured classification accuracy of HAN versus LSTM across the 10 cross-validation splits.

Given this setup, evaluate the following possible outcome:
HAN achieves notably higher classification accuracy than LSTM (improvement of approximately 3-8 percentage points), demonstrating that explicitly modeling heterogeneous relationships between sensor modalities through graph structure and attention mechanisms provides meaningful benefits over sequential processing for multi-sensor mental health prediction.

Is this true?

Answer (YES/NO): NO